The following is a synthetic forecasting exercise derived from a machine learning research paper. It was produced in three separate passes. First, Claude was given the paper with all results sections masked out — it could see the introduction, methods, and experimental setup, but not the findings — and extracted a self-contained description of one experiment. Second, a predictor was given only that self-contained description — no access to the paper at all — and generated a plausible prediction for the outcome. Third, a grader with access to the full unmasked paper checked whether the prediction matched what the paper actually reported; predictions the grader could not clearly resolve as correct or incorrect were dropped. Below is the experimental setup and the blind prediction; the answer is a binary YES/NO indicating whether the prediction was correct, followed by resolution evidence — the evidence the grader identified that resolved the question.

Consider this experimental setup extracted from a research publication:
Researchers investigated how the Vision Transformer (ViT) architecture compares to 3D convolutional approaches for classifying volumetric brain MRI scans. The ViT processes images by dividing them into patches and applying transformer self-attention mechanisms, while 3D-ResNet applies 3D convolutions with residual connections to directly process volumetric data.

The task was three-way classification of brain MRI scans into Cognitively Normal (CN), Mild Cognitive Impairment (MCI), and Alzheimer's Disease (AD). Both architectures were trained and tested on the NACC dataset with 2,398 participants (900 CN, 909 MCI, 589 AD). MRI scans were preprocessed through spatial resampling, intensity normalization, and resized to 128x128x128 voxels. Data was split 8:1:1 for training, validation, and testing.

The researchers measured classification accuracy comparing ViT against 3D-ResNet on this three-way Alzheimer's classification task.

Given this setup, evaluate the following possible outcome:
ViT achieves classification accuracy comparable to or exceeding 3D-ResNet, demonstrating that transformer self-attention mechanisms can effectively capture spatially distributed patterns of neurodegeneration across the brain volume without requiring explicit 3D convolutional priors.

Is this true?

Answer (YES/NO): NO